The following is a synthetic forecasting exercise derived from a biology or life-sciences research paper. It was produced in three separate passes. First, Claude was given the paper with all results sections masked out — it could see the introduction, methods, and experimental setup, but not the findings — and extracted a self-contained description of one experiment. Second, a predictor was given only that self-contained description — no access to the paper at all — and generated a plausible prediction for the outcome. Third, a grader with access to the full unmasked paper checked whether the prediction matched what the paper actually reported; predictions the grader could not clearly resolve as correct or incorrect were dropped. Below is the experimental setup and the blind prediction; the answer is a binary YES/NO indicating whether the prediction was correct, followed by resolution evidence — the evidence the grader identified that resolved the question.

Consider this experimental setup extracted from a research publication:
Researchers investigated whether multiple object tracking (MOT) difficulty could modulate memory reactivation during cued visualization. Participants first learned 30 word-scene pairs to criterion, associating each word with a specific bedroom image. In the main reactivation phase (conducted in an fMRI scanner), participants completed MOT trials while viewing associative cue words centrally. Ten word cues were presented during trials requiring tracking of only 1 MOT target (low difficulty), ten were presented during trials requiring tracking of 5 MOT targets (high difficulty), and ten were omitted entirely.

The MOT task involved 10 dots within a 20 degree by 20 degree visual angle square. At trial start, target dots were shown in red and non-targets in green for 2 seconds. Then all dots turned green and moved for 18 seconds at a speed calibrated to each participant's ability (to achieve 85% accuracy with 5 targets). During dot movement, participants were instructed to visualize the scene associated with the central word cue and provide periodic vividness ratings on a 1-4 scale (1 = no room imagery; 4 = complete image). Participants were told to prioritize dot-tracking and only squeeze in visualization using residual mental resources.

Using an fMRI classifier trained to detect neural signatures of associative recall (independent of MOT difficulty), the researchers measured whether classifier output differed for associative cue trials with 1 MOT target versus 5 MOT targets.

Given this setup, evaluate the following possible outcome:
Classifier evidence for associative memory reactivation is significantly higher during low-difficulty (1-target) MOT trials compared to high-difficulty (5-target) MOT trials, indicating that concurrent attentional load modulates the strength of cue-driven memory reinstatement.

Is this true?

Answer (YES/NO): YES